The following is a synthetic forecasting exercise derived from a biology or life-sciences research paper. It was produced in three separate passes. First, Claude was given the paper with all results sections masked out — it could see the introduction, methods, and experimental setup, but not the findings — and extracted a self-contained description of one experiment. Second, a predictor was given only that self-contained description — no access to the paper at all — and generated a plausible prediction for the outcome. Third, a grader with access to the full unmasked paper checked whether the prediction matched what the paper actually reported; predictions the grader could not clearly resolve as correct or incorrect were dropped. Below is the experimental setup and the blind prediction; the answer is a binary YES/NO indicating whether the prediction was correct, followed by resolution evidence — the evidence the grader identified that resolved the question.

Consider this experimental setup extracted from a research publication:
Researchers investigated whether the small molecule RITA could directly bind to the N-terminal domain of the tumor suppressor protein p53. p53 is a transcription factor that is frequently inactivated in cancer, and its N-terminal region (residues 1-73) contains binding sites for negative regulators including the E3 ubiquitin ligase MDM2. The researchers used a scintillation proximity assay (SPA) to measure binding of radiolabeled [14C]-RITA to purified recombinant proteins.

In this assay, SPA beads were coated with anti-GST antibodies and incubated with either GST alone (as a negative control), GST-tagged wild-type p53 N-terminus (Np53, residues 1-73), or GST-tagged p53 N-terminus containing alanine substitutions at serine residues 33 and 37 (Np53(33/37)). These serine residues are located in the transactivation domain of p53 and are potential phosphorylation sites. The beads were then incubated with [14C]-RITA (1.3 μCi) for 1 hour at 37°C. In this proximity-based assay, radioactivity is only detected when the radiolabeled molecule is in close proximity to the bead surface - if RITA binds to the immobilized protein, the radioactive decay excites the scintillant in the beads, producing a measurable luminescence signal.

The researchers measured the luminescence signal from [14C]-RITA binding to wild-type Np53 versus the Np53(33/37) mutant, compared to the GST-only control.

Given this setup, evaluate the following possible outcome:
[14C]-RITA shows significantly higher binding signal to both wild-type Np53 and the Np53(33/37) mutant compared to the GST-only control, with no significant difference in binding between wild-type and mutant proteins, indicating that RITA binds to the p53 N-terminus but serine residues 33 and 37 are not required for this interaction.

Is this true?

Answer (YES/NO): NO